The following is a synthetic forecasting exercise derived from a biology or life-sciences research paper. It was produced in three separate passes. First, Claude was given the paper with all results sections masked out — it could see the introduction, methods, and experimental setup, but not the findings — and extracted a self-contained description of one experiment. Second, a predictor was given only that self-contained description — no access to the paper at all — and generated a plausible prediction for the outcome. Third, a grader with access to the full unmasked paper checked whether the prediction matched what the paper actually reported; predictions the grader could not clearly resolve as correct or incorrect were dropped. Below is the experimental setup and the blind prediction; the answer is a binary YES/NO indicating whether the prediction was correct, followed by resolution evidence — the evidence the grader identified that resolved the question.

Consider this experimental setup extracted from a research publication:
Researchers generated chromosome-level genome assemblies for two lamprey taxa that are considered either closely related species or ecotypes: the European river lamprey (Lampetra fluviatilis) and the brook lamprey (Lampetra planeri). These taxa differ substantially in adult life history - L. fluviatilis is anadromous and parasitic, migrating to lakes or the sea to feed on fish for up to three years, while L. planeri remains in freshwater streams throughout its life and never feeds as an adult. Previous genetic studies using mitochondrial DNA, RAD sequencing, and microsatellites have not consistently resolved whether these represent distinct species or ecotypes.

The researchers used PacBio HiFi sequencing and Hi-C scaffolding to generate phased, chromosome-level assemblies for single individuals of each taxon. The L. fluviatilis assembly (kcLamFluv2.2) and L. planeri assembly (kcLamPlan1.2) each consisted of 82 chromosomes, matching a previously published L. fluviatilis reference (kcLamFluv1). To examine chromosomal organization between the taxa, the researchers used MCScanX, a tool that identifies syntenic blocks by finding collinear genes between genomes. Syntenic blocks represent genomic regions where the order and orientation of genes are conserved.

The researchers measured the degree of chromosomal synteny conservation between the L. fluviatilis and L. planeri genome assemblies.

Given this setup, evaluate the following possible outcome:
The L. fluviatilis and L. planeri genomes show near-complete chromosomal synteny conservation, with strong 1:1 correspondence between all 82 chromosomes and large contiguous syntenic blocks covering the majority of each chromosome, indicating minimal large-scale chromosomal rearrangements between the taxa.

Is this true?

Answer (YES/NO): YES